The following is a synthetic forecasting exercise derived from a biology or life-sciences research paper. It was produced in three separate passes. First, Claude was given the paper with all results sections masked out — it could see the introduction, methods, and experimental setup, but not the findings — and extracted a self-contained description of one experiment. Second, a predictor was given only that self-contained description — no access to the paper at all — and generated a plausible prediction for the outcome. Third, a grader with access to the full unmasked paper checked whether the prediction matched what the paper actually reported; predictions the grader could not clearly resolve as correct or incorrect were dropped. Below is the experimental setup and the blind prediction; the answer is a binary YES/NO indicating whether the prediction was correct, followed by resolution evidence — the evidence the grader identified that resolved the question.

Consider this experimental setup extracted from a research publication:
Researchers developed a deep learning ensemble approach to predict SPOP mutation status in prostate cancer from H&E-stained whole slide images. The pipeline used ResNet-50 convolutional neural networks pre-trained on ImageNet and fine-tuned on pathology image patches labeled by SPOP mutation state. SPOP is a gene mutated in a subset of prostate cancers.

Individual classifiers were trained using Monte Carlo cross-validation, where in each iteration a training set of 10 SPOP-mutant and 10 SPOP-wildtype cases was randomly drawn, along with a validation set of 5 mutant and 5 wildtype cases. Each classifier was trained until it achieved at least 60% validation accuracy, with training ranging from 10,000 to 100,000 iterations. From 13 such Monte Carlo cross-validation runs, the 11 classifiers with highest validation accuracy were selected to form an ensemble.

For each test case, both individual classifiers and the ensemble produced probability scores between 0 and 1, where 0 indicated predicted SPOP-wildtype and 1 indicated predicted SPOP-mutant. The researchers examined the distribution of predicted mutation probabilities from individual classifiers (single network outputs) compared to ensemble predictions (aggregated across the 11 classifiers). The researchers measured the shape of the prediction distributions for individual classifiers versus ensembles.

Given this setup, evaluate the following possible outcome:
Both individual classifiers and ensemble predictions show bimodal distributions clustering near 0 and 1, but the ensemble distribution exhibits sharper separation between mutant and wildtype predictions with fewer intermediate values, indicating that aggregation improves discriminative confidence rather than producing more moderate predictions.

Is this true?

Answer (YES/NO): NO